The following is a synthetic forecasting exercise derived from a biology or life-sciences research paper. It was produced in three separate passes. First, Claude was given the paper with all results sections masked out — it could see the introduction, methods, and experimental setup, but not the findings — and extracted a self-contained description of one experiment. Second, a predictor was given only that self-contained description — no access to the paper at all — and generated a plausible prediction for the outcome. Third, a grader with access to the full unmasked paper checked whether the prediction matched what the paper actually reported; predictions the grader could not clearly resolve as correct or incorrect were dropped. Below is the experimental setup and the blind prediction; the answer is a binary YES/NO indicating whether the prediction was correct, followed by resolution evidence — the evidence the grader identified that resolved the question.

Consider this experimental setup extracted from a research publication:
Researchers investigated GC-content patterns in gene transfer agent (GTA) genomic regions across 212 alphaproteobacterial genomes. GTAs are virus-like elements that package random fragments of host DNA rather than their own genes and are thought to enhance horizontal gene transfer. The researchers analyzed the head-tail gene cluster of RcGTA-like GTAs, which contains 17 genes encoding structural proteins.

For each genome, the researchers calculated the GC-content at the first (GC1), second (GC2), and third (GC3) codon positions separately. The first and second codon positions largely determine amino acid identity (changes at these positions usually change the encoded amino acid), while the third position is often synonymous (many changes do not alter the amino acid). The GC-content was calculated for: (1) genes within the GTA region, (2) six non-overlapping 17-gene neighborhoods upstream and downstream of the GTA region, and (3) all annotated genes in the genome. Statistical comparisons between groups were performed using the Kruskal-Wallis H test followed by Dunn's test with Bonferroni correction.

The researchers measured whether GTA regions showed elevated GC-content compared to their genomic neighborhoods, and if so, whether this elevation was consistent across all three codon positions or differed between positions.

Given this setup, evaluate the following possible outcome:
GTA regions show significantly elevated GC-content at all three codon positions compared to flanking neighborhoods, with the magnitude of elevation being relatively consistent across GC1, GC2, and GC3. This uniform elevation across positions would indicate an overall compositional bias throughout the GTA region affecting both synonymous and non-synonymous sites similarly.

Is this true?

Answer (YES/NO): NO